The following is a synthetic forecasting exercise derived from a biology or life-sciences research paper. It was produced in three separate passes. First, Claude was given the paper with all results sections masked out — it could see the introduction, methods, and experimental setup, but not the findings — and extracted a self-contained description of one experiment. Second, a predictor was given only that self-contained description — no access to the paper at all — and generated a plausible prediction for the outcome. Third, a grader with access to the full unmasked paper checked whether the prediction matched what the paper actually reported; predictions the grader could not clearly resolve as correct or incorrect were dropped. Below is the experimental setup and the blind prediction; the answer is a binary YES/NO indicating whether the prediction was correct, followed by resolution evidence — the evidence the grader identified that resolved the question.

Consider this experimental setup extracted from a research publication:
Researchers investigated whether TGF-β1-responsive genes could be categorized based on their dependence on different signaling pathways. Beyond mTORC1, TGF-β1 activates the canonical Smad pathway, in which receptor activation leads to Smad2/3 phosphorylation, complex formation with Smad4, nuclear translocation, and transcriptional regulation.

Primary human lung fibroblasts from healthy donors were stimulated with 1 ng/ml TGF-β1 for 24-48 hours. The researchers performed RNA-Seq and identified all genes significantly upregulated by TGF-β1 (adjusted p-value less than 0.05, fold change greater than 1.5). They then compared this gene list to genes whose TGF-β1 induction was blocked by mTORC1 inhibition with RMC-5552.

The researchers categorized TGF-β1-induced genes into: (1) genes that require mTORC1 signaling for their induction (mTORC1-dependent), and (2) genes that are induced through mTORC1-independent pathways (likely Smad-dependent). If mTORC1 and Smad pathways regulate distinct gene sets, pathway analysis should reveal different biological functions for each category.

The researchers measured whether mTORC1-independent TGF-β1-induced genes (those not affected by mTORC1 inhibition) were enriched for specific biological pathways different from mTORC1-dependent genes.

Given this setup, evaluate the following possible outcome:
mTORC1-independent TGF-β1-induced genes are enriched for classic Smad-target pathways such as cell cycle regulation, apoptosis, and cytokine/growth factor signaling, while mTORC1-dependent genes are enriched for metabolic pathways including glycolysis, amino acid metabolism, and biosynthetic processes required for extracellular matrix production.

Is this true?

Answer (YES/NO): NO